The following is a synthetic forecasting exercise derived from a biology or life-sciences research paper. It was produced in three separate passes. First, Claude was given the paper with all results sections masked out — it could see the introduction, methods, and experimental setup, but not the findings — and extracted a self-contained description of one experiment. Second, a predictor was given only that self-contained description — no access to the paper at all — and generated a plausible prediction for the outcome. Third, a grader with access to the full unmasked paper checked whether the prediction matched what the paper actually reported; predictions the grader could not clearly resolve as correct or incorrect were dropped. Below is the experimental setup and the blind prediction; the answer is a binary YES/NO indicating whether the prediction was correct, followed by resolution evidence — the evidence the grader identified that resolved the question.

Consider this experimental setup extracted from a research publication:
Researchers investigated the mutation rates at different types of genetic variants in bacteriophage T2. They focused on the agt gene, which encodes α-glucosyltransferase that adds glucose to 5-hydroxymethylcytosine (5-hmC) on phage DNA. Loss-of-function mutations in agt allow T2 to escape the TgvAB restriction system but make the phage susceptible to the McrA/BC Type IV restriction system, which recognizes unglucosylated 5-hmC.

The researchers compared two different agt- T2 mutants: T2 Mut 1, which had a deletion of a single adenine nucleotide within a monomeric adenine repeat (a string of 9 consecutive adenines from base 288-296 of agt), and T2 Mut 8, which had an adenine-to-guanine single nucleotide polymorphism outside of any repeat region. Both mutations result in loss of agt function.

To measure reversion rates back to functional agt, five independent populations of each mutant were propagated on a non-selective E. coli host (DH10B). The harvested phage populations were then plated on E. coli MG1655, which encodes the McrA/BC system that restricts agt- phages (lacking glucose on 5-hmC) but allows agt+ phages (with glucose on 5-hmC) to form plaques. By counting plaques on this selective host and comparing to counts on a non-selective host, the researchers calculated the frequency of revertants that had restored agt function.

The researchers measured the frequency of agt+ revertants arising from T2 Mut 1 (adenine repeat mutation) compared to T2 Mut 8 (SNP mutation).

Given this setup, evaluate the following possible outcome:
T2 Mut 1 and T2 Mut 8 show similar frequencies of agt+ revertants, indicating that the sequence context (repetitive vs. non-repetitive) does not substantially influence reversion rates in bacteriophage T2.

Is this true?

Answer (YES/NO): NO